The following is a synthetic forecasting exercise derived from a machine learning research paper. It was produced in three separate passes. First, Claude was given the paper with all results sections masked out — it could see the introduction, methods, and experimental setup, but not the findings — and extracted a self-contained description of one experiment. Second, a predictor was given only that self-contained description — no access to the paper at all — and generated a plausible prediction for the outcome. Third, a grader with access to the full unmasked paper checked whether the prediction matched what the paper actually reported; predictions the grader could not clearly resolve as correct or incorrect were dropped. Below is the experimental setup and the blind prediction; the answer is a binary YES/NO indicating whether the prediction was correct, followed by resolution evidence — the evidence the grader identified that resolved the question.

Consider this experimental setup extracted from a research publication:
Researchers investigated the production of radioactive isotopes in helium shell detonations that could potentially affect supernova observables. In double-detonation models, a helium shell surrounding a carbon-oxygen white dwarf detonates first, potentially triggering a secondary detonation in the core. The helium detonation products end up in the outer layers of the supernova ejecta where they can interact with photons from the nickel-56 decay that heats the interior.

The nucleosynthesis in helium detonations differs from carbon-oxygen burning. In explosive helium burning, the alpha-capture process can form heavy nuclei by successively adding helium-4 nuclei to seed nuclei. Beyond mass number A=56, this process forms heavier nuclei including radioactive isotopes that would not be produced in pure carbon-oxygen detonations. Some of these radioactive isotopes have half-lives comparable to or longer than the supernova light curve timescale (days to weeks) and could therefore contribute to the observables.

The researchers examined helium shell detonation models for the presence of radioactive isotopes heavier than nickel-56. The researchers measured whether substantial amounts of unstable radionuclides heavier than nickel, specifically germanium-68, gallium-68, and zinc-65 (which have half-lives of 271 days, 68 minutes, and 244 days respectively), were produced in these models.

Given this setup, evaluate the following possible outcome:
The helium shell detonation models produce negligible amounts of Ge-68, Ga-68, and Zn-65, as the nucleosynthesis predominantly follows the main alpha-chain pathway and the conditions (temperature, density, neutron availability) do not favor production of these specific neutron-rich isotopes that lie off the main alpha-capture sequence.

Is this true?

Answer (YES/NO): NO